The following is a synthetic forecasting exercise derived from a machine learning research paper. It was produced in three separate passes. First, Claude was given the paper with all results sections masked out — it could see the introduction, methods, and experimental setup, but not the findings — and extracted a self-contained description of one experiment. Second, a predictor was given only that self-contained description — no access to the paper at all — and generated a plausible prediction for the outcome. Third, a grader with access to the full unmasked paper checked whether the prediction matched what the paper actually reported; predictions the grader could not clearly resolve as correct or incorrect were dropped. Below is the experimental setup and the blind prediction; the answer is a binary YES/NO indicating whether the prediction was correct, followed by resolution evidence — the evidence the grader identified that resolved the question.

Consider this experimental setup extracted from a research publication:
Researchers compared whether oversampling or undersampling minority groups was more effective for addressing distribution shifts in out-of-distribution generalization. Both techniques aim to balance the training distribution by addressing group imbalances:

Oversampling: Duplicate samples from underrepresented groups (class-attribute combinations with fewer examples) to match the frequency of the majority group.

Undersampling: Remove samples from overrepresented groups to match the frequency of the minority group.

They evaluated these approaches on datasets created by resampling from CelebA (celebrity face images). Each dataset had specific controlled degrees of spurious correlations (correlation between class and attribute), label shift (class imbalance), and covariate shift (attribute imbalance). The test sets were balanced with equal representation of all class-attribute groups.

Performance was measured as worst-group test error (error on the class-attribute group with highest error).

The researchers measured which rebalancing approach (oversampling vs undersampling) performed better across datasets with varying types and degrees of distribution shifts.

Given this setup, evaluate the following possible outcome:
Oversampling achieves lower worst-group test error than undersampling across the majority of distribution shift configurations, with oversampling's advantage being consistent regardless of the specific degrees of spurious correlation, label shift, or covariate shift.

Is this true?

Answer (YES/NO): NO